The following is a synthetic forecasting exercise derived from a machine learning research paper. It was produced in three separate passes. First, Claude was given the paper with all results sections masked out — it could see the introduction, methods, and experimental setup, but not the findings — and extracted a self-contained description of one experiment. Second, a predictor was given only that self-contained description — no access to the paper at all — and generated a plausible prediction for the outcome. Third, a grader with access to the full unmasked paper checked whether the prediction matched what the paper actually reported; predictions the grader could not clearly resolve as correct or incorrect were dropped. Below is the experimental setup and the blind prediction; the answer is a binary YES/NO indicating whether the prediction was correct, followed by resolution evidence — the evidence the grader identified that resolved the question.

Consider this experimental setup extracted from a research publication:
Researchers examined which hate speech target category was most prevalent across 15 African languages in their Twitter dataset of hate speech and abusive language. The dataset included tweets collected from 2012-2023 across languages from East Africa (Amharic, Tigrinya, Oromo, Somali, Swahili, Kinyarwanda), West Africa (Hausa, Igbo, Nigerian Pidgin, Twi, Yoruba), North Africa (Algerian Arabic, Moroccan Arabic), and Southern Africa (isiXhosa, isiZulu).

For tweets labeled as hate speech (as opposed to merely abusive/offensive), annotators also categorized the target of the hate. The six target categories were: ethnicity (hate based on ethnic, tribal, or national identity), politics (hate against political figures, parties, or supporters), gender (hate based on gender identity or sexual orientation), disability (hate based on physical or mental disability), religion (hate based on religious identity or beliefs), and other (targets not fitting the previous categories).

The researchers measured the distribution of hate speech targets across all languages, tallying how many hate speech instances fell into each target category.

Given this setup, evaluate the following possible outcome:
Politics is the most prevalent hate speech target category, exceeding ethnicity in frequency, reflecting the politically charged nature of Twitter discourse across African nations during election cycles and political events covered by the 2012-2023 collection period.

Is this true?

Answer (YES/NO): YES